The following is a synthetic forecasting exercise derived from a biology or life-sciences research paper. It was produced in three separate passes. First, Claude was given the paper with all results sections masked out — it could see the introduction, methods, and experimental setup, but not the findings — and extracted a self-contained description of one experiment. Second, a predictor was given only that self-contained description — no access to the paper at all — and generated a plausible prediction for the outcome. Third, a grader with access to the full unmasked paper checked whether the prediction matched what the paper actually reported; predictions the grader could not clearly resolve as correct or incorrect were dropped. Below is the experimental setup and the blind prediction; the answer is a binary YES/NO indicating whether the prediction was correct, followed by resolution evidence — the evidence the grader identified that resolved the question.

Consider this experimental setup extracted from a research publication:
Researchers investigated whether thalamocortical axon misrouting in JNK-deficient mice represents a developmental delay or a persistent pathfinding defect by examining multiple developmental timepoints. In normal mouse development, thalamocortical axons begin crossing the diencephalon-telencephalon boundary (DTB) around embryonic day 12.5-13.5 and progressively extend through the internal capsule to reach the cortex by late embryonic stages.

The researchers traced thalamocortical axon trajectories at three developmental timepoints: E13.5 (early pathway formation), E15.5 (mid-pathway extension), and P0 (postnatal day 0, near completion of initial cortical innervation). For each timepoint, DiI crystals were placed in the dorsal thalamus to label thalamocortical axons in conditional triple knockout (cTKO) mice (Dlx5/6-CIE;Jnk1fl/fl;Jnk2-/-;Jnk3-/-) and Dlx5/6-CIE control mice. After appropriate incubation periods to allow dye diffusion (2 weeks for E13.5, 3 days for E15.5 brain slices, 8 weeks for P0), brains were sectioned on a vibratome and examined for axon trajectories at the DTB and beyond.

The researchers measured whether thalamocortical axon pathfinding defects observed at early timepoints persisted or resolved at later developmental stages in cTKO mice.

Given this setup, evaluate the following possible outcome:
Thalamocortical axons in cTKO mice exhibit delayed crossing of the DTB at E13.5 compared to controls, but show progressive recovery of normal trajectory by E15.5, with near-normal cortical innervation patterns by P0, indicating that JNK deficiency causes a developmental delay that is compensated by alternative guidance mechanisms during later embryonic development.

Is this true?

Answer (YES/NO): NO